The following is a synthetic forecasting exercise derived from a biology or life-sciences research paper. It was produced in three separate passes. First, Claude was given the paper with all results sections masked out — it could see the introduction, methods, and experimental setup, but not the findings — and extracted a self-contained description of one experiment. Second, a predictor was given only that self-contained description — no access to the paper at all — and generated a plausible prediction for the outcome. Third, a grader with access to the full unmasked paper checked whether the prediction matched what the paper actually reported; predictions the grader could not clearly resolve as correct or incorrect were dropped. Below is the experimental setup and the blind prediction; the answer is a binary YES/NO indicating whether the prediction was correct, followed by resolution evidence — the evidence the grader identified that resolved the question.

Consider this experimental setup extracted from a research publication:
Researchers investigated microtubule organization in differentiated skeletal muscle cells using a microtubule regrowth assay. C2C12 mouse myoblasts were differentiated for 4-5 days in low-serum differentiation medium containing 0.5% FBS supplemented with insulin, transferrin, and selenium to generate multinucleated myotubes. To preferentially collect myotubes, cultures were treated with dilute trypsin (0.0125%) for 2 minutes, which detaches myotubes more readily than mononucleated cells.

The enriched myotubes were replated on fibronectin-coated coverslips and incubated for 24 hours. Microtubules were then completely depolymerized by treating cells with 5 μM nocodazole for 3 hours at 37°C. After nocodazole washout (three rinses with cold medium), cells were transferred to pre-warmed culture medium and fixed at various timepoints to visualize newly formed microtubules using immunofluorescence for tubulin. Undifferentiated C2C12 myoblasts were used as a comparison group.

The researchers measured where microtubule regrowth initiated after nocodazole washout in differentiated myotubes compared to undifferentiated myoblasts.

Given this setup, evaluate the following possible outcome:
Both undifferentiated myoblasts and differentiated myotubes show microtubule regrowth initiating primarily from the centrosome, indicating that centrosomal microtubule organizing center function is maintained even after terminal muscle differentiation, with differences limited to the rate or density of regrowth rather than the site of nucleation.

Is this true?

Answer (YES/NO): NO